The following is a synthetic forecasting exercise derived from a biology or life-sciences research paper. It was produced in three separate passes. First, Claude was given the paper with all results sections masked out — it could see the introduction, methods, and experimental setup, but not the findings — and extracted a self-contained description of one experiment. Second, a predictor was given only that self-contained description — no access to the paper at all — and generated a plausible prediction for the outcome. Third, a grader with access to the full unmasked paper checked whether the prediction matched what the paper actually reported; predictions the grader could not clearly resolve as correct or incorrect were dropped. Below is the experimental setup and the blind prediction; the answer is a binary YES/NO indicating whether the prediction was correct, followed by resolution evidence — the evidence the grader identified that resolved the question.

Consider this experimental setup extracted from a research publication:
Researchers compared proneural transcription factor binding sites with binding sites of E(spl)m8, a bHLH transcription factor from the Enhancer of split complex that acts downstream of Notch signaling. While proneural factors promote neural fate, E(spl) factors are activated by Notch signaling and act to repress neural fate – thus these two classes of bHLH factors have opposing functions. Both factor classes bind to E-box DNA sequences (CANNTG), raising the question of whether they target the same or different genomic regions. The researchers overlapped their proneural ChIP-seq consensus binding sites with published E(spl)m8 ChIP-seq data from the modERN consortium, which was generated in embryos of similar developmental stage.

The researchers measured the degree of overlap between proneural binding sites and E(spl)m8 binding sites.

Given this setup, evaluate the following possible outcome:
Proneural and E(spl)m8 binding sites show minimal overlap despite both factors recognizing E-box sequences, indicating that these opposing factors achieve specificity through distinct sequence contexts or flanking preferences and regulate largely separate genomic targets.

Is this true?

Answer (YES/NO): NO